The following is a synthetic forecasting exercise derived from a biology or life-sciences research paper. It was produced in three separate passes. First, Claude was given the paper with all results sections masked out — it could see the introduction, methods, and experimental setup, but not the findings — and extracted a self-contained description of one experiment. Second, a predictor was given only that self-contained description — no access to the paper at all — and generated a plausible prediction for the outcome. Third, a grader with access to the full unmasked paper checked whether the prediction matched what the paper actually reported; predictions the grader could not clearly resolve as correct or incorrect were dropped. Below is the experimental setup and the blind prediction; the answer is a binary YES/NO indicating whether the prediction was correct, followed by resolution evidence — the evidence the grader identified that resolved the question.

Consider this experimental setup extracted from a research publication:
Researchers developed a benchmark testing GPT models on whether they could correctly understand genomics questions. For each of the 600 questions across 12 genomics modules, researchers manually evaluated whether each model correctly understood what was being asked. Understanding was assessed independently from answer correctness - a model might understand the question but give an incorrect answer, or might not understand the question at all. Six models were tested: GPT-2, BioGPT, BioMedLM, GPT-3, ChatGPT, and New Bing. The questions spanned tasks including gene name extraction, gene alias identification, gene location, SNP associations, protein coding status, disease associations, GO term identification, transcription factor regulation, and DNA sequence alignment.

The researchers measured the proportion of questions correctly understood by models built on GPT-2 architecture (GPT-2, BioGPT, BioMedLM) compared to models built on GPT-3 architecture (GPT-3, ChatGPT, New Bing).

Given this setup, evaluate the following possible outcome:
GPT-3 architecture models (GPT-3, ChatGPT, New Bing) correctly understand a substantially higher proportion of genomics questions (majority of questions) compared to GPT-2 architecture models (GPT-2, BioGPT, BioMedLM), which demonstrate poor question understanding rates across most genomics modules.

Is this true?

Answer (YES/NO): YES